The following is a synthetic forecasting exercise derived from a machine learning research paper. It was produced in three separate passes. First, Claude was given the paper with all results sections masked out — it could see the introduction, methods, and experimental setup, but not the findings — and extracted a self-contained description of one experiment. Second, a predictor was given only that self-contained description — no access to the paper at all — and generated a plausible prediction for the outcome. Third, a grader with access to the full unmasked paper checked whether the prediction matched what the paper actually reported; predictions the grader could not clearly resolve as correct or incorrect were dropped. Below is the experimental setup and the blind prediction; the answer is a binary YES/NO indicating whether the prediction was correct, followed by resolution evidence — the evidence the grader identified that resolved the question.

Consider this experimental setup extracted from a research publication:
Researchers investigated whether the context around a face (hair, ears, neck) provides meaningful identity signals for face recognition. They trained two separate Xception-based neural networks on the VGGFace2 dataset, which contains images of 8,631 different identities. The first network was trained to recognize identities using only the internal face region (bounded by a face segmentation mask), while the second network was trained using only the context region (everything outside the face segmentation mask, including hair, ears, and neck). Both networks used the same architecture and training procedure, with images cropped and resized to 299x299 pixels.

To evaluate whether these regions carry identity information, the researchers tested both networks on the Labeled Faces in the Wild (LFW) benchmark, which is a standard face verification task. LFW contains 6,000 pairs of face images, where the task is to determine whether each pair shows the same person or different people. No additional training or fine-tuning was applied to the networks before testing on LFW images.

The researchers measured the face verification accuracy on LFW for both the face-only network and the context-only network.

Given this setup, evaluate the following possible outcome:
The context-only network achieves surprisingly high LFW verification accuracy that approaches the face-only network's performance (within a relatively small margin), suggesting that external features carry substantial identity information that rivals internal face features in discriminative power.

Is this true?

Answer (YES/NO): NO